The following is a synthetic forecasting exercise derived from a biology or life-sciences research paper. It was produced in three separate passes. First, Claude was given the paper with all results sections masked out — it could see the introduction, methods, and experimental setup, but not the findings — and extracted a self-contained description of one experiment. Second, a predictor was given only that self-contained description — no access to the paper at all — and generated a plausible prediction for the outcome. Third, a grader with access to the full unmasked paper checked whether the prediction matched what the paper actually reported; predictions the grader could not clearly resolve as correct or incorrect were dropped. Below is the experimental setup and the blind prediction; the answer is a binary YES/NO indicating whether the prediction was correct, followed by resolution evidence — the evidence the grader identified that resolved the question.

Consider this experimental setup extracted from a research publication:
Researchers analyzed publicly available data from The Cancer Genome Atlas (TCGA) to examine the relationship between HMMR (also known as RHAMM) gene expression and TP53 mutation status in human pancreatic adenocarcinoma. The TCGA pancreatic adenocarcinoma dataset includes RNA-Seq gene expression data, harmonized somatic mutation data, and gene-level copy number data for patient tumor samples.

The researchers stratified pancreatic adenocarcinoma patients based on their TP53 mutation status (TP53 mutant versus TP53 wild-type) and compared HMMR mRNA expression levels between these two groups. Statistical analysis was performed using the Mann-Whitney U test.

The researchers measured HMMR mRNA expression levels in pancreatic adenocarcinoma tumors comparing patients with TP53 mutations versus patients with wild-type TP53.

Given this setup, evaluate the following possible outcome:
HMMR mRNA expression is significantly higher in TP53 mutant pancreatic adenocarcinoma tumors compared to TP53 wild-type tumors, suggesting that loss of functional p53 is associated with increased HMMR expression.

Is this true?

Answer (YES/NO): YES